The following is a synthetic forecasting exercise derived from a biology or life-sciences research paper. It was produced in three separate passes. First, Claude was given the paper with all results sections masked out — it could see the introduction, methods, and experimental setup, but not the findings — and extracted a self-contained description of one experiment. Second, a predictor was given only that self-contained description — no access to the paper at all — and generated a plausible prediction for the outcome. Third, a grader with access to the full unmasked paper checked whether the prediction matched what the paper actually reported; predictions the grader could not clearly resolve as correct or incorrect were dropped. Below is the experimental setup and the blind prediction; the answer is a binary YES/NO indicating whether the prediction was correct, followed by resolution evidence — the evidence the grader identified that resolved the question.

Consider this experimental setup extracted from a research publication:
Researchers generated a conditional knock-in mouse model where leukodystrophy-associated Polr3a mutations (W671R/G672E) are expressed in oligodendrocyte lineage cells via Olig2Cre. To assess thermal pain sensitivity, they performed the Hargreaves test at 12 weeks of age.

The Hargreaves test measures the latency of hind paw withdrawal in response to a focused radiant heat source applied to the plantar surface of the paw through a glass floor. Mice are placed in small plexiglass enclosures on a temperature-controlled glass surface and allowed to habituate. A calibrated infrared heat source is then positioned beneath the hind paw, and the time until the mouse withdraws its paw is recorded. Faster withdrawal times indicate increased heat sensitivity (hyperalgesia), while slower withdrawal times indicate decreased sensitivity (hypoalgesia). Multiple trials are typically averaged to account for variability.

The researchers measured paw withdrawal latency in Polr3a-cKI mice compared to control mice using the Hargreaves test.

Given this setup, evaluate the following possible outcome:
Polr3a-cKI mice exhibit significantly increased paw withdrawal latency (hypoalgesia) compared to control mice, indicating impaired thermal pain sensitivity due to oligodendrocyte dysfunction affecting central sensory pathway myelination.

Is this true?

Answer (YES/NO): YES